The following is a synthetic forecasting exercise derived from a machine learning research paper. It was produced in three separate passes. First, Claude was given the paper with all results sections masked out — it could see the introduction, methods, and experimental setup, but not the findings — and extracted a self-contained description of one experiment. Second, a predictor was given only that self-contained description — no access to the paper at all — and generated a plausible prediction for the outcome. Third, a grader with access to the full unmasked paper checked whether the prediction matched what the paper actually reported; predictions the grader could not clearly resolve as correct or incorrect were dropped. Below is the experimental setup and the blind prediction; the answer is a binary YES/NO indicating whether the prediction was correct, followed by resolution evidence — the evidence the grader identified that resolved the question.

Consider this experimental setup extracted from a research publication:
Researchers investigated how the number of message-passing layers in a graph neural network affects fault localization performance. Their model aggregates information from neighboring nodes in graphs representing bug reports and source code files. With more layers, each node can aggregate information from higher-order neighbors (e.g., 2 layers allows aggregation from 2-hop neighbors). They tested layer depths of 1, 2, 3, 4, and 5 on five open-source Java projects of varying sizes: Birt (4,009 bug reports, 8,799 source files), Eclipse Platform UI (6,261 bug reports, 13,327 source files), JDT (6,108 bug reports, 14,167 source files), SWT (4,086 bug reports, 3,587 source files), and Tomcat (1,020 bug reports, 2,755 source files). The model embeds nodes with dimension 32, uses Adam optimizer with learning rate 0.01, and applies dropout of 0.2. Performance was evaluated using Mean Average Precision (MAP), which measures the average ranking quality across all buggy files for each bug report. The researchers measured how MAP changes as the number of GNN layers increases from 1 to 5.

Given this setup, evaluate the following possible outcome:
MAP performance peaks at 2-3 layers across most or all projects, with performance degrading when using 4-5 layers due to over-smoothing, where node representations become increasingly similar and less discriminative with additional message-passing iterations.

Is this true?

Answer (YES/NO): NO